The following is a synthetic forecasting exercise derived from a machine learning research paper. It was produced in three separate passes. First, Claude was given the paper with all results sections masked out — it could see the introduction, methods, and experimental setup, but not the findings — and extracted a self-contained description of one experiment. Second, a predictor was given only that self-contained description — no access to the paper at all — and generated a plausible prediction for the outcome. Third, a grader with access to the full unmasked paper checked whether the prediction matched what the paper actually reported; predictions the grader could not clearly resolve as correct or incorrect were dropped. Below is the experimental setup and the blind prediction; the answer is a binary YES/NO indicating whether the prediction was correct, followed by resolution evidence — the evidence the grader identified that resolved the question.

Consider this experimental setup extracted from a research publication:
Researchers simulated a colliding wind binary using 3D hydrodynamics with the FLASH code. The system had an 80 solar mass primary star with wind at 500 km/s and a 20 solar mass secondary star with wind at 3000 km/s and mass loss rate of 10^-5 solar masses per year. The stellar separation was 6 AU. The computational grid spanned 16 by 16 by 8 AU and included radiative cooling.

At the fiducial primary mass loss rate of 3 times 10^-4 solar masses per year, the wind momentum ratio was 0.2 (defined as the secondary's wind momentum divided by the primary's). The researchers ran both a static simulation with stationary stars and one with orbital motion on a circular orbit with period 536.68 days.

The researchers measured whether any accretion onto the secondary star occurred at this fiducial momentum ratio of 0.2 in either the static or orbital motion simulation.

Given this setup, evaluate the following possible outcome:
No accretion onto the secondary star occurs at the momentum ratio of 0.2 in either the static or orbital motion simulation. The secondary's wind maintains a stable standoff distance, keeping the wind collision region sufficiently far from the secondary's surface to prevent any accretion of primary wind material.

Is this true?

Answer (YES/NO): YES